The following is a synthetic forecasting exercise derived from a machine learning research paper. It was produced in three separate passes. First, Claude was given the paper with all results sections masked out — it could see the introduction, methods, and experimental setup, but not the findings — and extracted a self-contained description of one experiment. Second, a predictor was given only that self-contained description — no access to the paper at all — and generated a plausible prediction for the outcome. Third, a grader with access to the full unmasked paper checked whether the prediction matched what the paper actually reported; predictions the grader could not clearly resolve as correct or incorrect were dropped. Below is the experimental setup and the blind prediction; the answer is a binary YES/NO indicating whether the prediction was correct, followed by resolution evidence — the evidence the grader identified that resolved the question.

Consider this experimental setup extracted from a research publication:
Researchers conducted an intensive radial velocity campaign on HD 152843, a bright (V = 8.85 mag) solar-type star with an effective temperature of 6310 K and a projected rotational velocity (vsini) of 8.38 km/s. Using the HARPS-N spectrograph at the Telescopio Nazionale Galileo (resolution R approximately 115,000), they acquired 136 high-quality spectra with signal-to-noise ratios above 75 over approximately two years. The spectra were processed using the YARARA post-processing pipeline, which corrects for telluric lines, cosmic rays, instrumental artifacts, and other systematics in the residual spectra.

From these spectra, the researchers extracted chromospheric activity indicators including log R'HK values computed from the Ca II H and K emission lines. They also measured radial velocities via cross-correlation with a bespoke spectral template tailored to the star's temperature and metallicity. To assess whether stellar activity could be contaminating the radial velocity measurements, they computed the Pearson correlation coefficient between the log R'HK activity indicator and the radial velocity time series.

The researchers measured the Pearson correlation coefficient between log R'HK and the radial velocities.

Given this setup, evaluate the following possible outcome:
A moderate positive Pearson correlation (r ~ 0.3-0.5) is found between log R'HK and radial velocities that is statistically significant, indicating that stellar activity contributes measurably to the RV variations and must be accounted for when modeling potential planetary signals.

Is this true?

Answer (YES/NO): NO